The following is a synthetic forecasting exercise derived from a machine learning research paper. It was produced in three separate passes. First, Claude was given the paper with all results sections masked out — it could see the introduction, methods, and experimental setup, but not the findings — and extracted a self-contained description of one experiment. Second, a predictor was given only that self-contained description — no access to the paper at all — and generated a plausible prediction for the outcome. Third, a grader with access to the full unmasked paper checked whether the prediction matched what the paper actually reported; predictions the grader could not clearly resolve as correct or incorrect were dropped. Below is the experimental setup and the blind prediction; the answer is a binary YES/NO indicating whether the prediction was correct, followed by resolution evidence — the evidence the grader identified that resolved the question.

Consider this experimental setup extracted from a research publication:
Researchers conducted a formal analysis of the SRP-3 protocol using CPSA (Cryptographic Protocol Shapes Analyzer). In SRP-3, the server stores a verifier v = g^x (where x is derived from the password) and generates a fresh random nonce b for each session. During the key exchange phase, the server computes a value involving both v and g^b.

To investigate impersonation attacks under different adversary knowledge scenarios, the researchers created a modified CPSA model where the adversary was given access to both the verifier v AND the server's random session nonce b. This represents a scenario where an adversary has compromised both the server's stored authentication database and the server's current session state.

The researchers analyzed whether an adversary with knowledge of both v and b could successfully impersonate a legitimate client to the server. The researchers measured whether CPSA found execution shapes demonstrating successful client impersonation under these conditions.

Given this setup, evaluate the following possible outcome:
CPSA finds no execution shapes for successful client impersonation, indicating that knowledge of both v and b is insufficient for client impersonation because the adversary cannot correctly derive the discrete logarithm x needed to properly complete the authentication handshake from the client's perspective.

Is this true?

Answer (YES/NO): NO